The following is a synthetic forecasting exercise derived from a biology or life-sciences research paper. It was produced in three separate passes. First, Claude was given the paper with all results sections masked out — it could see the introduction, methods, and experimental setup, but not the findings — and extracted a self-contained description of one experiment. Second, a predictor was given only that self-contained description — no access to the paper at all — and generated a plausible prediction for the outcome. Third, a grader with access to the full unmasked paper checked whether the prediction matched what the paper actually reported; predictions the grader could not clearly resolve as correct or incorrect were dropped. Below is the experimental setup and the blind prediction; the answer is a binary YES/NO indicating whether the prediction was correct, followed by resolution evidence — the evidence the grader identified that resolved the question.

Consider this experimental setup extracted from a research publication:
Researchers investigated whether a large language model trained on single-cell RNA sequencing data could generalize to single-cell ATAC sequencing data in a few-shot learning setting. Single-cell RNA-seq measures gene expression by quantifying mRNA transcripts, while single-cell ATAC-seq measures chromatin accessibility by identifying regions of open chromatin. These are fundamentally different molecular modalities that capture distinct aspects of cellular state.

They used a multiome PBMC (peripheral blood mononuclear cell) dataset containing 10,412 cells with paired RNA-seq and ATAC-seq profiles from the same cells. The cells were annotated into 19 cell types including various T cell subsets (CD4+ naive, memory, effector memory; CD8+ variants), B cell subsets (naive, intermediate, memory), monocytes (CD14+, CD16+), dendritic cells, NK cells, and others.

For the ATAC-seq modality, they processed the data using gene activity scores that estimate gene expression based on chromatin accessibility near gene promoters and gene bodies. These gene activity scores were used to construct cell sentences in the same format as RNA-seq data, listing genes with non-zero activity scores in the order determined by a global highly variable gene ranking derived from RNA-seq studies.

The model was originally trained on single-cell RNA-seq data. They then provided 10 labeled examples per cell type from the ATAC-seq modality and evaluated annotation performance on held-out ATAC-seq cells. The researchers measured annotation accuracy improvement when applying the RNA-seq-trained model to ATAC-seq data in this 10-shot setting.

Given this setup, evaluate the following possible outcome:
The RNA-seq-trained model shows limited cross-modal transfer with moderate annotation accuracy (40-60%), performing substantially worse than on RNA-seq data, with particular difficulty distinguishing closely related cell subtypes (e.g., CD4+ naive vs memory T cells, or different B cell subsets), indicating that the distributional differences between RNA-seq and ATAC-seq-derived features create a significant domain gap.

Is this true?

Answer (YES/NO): NO